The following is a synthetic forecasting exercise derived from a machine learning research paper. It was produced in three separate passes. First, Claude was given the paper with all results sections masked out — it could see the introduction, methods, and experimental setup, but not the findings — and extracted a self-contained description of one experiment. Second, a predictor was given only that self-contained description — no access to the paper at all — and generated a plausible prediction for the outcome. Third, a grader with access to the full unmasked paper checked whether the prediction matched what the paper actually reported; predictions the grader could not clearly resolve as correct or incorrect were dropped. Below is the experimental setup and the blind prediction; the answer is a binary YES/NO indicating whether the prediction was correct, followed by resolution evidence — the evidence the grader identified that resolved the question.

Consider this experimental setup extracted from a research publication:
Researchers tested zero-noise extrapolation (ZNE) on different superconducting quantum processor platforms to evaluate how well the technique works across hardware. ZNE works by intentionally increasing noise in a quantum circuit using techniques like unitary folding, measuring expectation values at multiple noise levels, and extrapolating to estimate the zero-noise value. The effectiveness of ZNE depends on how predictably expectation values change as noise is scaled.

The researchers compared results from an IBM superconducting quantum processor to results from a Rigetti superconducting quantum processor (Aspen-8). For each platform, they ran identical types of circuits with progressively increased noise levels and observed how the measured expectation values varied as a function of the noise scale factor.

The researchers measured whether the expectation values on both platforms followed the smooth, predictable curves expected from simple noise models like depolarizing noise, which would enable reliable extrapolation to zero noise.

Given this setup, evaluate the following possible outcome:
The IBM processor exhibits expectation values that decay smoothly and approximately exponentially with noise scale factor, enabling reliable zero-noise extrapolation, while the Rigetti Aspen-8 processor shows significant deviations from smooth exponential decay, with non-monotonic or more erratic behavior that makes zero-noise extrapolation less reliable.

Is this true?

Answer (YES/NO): NO